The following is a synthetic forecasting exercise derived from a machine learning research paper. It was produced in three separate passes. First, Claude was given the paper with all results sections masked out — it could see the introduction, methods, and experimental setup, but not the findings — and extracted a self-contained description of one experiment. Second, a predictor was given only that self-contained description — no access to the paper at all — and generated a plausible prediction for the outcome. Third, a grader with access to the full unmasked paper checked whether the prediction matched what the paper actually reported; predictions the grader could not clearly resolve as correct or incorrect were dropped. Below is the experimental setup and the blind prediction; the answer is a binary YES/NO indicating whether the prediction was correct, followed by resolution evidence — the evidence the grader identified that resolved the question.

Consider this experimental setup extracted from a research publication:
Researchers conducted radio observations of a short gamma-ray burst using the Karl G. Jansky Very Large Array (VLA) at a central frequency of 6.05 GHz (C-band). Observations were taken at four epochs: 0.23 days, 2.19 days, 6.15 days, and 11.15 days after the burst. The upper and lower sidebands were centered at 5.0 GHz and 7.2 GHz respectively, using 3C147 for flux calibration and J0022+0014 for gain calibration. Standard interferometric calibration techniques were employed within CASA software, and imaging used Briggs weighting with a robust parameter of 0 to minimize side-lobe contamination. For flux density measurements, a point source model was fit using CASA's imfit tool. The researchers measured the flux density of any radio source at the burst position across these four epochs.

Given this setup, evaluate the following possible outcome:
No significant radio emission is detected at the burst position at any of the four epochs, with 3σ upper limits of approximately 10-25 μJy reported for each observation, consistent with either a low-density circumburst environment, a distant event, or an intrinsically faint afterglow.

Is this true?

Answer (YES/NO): NO